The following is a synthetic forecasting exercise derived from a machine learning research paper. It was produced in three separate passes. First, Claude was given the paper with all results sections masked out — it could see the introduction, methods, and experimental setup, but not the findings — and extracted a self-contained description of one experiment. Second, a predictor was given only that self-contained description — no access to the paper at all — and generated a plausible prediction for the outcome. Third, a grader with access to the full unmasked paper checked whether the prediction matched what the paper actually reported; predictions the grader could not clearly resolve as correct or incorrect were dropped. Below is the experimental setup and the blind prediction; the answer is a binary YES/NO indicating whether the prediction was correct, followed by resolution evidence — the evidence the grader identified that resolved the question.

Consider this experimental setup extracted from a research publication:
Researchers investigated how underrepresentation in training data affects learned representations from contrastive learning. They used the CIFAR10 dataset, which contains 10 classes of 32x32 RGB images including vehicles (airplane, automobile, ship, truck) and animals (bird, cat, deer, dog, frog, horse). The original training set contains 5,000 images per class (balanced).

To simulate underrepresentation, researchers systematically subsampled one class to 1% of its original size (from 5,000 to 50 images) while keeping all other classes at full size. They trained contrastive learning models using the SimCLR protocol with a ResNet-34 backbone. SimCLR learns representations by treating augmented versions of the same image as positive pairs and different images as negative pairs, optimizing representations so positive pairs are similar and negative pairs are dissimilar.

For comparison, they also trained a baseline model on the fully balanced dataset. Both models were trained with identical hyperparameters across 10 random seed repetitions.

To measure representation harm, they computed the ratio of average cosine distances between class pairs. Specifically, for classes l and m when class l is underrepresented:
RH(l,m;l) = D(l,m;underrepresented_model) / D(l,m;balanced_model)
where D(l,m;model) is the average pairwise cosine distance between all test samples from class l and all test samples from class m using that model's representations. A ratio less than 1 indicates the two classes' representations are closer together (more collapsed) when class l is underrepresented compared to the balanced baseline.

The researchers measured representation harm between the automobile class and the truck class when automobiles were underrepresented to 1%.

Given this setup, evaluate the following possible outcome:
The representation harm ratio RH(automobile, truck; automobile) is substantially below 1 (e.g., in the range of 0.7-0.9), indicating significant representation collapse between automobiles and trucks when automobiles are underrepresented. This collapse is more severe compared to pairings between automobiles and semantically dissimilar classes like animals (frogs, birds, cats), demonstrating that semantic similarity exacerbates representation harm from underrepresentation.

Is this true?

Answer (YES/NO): YES